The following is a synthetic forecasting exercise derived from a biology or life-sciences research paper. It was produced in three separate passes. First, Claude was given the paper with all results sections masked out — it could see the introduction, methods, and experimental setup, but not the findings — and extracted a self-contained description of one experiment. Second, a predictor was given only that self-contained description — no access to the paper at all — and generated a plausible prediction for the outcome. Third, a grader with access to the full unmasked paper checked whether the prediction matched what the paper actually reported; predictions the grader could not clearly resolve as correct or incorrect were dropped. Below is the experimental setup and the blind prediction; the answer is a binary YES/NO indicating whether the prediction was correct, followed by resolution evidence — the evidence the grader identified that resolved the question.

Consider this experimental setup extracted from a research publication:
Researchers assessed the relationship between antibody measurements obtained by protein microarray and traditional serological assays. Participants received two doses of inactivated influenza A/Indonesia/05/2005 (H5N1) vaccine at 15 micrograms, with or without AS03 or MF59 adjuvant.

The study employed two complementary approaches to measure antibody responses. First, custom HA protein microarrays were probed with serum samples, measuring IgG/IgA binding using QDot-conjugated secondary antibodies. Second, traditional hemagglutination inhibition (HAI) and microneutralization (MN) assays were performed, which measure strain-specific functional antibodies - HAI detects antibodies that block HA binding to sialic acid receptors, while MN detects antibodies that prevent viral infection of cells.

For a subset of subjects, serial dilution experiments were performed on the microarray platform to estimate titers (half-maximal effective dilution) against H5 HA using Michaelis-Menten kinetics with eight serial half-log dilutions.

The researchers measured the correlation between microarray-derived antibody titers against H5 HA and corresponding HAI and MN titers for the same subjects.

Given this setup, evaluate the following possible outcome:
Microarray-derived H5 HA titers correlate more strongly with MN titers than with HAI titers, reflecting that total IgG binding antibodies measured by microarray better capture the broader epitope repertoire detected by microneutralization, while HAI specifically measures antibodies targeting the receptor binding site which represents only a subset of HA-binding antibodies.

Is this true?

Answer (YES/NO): NO